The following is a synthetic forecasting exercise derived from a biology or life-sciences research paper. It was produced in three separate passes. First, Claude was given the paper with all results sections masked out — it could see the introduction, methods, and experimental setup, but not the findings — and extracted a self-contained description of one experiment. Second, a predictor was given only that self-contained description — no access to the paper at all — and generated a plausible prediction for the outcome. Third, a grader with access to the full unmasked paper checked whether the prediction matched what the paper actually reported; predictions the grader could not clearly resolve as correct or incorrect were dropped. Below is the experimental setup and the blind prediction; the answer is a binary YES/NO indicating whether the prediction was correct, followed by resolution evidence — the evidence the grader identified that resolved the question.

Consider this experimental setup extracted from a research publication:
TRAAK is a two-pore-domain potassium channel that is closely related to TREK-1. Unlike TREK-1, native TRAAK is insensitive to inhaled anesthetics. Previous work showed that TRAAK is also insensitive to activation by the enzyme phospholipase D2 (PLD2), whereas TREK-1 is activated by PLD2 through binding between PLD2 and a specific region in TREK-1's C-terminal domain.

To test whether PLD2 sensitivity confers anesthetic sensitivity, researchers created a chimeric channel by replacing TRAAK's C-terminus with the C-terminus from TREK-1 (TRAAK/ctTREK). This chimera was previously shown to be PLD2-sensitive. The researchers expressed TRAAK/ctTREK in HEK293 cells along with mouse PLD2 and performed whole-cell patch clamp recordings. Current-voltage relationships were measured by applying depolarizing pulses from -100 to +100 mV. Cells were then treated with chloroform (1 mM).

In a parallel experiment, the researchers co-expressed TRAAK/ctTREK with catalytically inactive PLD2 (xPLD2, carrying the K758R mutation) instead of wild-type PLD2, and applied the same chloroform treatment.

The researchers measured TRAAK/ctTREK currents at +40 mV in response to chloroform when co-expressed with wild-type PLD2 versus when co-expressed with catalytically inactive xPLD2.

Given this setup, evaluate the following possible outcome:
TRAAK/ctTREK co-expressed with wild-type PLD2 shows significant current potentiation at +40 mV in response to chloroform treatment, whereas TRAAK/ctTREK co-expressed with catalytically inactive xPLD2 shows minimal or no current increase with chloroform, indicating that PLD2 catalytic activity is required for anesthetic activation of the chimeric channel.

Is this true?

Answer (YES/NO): YES